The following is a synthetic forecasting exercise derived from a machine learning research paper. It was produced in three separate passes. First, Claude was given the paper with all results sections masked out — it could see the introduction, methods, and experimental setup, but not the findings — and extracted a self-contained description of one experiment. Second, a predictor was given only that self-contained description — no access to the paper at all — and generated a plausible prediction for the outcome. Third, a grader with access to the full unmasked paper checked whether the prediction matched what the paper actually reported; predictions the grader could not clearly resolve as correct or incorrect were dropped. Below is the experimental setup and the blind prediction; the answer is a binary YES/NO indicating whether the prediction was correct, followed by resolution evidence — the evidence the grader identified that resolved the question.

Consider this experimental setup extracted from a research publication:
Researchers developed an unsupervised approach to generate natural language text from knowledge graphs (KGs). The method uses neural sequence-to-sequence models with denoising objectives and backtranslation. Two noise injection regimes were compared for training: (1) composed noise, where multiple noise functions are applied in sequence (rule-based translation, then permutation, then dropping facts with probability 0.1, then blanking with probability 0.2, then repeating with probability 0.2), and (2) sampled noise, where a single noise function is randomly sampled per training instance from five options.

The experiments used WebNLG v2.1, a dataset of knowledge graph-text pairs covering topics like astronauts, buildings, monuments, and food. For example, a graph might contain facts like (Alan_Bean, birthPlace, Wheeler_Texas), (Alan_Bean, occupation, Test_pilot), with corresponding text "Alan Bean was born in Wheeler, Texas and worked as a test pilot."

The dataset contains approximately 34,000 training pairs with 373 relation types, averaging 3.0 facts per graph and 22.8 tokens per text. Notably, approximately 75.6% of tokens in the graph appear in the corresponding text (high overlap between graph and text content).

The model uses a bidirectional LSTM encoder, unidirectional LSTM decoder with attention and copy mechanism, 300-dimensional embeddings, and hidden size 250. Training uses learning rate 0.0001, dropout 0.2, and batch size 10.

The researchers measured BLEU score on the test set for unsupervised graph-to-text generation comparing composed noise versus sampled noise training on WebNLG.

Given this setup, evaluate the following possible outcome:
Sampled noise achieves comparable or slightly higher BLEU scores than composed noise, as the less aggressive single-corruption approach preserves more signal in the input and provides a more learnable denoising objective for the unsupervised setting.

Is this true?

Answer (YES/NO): NO